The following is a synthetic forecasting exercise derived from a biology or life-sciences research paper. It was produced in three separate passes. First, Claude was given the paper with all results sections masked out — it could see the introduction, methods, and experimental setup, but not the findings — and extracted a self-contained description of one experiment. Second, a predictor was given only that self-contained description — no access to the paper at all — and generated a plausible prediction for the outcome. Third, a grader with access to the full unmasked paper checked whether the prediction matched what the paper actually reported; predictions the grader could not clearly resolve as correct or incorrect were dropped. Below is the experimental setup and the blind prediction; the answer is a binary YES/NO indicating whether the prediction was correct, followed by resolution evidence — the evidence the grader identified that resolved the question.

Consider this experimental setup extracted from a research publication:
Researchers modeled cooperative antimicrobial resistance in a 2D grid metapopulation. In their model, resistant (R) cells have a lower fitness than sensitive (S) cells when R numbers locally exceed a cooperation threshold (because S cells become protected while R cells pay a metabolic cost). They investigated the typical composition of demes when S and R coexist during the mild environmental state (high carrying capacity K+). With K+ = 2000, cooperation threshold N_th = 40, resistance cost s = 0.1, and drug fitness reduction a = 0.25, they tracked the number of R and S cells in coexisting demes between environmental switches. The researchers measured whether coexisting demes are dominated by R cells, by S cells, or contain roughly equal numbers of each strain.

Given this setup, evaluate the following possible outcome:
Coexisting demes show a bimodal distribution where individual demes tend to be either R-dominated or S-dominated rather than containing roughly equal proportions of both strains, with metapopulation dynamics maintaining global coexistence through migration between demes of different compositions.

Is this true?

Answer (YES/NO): NO